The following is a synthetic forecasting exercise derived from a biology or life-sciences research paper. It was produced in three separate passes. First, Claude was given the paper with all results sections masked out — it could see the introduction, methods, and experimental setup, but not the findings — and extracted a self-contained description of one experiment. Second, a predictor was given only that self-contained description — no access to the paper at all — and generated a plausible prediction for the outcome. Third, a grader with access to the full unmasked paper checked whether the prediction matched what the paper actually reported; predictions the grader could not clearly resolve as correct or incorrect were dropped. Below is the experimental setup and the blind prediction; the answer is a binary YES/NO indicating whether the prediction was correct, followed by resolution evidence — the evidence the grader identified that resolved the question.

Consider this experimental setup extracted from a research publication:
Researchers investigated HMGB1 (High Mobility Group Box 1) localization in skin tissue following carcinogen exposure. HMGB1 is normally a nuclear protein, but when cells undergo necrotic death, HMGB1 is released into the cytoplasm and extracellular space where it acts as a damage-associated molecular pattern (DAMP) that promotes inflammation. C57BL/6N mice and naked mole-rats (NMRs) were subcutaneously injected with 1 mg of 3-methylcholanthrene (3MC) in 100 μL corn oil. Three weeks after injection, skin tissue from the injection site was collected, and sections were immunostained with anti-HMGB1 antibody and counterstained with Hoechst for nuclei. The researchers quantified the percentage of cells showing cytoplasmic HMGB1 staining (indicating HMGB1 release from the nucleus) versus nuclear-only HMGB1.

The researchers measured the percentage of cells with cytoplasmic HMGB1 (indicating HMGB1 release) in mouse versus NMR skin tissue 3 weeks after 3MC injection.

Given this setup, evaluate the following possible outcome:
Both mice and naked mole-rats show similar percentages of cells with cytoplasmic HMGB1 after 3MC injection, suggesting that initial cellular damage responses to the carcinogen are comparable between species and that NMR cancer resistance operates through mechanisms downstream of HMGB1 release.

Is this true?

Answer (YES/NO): NO